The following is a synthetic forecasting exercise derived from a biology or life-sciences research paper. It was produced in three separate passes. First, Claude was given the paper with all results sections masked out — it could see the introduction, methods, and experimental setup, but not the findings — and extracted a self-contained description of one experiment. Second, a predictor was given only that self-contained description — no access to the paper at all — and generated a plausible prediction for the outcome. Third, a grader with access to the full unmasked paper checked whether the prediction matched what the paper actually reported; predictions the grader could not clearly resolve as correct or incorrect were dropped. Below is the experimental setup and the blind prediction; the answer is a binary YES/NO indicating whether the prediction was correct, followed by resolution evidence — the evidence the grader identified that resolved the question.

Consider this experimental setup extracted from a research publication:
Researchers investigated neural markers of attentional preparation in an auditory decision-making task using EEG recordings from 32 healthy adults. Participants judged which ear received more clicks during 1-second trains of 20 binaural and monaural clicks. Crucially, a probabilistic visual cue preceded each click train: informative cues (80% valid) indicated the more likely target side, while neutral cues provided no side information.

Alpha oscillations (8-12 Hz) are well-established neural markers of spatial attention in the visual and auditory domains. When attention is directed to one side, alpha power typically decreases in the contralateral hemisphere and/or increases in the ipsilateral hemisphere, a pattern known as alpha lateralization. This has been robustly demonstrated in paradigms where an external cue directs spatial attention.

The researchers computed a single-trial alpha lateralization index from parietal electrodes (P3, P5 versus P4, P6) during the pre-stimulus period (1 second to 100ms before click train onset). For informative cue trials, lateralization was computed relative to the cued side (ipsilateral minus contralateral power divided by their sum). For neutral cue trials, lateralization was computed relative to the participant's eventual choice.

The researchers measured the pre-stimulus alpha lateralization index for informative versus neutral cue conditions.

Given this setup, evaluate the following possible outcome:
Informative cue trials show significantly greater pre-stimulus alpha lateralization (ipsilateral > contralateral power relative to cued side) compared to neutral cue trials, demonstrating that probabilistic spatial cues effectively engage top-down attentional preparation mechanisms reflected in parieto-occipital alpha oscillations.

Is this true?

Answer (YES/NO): YES